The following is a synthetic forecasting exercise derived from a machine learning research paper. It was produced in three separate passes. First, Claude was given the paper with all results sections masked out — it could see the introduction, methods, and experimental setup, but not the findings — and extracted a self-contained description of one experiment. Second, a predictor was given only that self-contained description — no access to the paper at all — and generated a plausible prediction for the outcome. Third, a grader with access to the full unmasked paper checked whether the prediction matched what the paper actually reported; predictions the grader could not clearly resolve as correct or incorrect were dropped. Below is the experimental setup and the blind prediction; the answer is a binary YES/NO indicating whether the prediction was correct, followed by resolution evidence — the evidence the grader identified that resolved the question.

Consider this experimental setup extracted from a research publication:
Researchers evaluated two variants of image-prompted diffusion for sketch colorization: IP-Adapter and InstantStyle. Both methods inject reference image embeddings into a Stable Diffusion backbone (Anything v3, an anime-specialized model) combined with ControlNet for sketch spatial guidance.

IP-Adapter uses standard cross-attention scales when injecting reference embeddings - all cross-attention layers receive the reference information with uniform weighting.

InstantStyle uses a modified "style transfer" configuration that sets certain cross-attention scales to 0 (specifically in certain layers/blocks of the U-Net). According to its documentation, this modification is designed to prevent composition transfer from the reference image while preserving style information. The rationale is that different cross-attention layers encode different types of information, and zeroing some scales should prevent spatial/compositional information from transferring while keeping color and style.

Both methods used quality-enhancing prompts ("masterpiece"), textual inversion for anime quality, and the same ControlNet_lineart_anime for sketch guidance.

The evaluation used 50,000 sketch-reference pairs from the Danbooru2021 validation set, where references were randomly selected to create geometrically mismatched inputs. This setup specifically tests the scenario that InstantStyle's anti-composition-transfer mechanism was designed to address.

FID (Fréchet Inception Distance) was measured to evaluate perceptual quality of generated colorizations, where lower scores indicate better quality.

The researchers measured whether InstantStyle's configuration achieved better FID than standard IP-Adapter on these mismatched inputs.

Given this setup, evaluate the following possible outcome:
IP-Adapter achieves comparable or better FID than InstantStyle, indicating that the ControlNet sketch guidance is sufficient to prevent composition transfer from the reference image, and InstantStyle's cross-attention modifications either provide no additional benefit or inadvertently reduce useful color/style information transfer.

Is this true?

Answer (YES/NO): YES